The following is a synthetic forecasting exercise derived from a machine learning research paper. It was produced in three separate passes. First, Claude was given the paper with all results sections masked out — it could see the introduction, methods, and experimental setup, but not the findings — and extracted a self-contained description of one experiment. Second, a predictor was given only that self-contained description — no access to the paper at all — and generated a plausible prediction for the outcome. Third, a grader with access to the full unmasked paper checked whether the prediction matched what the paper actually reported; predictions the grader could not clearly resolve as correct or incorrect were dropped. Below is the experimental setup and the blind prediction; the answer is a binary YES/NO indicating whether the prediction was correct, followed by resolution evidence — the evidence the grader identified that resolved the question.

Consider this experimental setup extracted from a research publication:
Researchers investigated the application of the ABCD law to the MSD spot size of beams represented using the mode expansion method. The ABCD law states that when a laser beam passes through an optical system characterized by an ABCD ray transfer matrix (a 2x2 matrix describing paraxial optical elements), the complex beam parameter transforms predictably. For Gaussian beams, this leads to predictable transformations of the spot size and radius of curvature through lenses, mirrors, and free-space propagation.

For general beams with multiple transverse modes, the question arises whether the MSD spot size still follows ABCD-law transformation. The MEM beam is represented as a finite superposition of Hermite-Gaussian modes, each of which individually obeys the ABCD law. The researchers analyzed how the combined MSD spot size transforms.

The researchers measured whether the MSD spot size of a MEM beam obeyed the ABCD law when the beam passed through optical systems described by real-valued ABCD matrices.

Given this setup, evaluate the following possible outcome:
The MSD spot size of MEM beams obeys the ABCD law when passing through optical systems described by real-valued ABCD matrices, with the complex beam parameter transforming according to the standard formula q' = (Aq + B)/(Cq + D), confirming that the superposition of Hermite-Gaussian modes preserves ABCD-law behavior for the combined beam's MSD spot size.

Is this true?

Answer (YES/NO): NO